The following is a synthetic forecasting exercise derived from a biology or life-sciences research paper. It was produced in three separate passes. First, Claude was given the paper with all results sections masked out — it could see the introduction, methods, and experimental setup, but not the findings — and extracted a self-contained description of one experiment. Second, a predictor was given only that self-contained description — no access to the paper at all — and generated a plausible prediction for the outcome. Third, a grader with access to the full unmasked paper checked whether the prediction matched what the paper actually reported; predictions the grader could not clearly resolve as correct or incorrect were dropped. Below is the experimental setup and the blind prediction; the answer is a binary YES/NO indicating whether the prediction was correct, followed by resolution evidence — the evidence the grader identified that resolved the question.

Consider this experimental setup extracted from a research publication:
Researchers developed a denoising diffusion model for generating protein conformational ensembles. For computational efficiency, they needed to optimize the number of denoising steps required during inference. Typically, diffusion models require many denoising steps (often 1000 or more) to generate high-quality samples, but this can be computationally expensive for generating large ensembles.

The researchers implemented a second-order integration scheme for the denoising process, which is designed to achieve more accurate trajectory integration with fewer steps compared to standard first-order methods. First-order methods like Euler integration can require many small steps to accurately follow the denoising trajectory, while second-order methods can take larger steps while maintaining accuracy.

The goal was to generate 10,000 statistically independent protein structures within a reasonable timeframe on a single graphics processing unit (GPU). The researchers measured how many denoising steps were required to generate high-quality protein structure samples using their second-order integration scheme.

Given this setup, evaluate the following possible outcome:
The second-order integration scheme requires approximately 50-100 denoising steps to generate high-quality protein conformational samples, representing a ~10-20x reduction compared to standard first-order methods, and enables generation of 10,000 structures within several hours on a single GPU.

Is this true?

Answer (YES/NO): NO